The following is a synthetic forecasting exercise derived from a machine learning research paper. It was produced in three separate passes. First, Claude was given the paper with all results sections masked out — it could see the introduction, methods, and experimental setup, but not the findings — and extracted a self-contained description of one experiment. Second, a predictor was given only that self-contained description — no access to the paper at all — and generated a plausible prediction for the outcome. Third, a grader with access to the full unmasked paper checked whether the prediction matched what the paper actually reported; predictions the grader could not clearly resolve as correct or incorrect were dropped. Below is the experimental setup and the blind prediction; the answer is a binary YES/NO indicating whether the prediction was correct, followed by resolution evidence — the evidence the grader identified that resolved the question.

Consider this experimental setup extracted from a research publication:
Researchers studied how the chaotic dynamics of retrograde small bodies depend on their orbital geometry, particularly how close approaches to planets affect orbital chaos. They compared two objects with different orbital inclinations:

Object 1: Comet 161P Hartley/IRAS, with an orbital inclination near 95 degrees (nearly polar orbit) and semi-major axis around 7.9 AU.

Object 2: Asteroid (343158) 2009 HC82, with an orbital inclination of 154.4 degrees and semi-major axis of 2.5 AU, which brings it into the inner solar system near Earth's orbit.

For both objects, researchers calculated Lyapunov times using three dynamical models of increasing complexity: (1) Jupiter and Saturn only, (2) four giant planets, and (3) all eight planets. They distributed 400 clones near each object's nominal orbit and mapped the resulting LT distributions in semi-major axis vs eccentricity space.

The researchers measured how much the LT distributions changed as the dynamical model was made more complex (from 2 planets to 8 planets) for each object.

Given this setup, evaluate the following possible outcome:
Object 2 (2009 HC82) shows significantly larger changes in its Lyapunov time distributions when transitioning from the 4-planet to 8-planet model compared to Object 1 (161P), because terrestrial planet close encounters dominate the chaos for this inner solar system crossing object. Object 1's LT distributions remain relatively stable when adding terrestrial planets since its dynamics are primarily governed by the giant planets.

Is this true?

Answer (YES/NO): YES